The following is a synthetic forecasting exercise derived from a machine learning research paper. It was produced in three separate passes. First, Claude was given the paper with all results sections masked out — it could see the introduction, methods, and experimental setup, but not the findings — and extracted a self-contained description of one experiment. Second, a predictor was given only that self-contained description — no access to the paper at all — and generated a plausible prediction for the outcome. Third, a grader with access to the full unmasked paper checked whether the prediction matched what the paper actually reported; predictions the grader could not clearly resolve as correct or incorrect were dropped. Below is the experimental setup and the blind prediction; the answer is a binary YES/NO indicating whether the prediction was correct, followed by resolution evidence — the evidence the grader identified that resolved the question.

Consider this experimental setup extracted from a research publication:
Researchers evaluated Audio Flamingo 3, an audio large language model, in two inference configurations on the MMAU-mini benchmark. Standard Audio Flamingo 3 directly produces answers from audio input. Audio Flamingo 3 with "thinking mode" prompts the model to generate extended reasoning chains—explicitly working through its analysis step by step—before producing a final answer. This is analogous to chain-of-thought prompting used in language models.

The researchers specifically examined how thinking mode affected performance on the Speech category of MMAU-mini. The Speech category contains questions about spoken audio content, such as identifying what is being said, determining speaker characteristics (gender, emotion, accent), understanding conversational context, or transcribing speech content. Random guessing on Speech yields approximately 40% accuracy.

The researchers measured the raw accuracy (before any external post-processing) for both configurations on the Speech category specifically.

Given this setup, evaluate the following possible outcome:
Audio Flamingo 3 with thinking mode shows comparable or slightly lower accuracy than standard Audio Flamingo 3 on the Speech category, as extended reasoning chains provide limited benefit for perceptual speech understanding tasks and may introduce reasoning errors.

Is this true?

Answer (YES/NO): NO